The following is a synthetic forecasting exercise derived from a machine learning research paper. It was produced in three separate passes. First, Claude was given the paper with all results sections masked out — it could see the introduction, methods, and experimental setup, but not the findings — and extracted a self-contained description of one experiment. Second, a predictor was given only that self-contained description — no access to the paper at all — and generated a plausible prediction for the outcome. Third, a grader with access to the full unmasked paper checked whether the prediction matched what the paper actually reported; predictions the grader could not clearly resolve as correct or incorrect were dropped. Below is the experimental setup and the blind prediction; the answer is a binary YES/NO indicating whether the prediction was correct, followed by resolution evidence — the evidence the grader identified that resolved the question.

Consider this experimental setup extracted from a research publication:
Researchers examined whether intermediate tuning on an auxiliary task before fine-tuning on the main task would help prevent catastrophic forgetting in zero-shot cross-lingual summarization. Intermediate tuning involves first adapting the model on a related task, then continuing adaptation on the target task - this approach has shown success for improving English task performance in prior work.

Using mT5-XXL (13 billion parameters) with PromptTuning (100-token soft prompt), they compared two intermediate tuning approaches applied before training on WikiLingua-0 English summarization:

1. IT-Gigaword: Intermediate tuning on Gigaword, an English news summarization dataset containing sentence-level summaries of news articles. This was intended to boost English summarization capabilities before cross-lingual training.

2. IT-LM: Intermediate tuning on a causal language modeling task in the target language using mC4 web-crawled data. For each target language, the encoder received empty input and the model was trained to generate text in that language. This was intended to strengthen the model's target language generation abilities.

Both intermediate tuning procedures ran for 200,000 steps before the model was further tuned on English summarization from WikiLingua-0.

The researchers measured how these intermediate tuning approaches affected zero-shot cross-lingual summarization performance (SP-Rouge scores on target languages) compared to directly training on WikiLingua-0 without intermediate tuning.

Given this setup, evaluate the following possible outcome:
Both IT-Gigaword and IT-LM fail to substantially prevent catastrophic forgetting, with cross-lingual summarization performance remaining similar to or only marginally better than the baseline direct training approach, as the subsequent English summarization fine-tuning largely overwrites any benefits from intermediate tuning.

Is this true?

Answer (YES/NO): NO